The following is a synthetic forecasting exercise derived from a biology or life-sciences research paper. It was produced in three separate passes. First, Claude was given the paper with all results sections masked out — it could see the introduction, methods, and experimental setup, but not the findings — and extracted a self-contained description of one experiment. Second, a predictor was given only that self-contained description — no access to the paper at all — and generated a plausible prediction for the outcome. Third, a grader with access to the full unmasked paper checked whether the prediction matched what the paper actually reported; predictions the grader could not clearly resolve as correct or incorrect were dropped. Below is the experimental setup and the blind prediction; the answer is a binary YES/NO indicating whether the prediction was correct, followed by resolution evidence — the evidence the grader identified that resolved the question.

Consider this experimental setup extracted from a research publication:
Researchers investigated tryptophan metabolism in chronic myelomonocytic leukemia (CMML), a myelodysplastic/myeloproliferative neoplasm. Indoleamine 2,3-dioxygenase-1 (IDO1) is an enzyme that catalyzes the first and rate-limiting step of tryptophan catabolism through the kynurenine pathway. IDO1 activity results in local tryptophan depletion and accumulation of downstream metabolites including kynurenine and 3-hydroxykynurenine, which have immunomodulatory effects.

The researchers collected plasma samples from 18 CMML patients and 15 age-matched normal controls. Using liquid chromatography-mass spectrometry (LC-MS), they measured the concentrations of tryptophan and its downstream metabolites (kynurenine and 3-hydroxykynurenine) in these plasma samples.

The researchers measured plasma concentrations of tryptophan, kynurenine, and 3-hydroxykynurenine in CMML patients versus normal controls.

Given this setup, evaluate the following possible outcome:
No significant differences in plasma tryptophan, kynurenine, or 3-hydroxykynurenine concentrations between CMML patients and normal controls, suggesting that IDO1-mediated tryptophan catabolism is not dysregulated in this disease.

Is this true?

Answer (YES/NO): NO